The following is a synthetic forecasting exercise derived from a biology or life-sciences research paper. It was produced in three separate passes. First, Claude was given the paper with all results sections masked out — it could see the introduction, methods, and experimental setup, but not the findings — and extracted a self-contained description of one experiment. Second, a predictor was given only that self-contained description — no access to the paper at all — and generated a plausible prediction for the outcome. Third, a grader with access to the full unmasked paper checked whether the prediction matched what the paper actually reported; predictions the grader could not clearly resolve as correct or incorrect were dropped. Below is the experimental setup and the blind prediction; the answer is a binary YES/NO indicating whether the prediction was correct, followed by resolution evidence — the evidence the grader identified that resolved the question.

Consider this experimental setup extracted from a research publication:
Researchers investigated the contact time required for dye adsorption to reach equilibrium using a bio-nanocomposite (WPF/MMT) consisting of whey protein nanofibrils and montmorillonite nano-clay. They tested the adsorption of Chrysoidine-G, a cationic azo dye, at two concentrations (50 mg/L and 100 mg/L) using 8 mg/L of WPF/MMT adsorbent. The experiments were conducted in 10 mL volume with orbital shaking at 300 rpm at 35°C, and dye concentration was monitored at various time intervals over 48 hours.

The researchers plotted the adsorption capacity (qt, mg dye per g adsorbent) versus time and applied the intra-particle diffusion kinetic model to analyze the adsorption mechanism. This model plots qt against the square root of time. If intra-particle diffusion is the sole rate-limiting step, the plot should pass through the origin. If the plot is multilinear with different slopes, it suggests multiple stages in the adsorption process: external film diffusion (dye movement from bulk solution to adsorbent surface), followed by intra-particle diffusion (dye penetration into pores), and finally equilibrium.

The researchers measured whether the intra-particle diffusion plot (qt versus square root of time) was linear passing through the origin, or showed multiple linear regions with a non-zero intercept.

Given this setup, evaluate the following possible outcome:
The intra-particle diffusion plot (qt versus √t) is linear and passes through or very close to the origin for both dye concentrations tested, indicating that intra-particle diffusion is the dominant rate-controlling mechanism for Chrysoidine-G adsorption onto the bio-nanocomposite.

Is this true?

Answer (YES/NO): NO